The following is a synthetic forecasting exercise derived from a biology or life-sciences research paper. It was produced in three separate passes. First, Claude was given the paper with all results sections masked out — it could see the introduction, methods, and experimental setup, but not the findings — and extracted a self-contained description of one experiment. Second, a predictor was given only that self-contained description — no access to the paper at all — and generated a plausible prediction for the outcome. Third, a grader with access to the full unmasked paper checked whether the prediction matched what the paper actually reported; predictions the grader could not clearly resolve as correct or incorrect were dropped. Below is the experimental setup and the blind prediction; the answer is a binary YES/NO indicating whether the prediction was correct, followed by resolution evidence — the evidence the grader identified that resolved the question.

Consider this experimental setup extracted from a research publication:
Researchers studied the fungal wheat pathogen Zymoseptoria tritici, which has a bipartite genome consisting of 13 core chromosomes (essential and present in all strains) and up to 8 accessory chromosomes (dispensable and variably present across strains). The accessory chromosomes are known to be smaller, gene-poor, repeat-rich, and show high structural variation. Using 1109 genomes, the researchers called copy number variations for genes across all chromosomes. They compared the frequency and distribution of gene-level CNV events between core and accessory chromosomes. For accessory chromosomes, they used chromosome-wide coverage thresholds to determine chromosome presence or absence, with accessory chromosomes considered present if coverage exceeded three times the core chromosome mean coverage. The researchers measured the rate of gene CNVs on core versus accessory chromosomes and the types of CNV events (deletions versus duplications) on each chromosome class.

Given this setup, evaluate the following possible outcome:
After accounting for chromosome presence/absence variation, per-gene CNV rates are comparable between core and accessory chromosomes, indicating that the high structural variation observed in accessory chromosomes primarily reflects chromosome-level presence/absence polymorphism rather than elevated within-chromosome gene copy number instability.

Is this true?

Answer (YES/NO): NO